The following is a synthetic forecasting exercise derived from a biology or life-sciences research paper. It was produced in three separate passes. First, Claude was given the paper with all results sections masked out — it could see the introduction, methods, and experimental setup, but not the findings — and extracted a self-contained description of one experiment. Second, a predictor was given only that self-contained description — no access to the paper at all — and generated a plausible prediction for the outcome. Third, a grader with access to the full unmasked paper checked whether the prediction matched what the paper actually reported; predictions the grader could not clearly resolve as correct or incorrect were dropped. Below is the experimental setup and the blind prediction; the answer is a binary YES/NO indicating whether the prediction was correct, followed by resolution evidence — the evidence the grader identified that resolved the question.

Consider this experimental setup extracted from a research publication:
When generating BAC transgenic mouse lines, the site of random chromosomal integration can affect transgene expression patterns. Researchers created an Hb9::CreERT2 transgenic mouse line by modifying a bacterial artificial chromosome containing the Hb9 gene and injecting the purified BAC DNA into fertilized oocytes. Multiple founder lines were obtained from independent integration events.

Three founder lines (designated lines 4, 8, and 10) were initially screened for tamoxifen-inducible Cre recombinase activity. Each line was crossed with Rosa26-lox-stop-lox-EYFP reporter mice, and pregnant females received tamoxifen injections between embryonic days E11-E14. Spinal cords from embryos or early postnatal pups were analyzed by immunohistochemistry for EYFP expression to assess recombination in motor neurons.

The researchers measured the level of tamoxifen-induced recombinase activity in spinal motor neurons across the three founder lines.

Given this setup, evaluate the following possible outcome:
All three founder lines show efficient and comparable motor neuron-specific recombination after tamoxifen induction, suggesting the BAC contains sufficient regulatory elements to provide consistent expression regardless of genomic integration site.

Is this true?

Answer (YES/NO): NO